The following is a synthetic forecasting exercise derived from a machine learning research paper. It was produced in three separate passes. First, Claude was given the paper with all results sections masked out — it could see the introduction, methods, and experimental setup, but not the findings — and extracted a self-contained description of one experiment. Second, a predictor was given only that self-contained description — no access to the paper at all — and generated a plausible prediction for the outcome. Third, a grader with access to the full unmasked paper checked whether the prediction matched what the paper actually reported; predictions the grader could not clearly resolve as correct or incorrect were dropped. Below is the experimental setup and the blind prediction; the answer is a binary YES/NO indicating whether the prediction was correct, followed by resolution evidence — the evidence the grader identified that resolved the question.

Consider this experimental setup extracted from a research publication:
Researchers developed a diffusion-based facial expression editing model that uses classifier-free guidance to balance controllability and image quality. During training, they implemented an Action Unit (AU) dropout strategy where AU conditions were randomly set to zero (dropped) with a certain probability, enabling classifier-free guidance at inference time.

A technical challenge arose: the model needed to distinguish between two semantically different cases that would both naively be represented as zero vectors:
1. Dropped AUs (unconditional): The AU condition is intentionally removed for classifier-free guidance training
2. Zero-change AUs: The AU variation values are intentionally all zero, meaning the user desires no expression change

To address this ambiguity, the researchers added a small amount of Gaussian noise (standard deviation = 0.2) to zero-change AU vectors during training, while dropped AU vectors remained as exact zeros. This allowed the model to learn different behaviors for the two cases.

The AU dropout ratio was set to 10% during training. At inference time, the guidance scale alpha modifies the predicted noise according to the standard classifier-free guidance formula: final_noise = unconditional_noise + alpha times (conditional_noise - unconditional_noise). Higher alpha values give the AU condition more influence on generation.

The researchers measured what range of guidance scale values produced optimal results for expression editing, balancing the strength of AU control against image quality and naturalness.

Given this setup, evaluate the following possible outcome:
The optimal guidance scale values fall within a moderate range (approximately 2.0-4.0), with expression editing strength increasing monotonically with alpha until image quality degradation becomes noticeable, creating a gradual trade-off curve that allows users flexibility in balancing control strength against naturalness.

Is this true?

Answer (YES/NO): NO